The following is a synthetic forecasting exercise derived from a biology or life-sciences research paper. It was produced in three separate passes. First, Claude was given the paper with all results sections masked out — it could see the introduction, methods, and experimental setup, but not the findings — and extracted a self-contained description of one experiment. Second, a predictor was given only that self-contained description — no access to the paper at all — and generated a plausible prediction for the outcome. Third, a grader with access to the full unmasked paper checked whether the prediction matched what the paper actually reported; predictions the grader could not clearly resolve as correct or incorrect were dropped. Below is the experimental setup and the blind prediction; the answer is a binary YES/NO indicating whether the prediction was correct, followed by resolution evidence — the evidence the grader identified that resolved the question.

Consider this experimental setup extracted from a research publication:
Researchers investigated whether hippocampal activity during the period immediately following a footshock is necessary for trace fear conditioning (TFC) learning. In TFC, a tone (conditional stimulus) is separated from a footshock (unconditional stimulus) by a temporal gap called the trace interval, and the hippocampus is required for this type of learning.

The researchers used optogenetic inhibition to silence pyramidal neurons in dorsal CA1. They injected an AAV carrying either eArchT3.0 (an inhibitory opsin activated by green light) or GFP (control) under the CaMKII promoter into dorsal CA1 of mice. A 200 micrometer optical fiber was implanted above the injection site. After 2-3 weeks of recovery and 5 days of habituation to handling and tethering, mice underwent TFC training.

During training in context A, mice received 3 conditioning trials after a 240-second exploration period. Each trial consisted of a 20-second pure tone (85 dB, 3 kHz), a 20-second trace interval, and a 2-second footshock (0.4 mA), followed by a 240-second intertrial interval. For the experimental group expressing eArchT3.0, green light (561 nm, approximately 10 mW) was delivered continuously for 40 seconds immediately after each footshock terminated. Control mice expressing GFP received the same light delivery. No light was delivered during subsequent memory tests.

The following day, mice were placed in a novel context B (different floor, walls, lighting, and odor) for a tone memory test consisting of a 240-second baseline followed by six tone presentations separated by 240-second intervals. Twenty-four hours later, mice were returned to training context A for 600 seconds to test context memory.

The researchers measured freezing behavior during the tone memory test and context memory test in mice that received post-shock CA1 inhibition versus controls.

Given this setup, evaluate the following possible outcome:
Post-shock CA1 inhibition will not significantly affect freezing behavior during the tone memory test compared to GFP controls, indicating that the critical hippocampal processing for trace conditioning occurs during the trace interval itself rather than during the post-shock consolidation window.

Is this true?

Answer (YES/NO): NO